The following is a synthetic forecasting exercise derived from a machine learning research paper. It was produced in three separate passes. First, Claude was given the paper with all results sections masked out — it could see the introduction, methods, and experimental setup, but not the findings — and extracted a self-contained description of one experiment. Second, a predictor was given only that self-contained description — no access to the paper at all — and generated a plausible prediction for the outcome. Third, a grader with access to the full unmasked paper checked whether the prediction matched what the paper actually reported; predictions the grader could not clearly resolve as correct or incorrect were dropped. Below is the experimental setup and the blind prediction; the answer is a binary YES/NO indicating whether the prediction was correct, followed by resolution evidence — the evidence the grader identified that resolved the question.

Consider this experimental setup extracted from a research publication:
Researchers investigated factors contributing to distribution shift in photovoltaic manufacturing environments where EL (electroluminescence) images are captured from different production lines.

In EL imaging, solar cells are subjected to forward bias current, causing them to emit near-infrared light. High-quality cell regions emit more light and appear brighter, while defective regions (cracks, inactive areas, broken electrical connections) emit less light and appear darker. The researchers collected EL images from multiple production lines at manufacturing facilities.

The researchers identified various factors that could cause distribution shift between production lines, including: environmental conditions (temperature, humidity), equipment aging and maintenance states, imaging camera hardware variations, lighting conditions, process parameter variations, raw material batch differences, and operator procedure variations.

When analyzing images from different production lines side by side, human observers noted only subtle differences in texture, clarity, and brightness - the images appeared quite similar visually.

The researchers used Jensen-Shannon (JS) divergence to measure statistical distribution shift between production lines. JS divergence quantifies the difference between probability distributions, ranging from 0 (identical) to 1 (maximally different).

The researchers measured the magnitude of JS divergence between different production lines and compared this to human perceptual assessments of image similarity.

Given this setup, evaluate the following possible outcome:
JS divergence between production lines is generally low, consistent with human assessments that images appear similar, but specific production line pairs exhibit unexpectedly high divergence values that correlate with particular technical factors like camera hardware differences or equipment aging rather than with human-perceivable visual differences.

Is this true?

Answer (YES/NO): NO